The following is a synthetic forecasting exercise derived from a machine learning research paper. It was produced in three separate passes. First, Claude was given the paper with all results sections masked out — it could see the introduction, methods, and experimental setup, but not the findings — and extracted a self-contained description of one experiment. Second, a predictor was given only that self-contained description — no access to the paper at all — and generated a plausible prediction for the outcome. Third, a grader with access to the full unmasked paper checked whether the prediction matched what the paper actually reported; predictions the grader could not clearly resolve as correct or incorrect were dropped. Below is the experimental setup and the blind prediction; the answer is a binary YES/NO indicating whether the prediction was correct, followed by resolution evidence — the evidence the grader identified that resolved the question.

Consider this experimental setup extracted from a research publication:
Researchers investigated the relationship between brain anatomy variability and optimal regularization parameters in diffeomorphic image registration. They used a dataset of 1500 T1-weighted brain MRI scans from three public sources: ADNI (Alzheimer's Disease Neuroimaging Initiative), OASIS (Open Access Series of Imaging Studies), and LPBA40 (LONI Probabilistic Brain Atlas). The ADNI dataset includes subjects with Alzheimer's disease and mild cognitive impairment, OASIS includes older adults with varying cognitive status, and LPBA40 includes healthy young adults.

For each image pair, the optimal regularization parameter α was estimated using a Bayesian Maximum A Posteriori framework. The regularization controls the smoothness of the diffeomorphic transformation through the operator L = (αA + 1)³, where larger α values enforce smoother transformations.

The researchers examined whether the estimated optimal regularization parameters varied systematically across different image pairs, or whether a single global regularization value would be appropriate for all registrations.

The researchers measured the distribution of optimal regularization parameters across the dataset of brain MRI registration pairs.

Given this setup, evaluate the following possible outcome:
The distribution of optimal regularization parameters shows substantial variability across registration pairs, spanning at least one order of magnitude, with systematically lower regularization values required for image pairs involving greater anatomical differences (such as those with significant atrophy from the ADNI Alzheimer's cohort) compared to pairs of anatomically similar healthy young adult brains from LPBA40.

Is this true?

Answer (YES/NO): NO